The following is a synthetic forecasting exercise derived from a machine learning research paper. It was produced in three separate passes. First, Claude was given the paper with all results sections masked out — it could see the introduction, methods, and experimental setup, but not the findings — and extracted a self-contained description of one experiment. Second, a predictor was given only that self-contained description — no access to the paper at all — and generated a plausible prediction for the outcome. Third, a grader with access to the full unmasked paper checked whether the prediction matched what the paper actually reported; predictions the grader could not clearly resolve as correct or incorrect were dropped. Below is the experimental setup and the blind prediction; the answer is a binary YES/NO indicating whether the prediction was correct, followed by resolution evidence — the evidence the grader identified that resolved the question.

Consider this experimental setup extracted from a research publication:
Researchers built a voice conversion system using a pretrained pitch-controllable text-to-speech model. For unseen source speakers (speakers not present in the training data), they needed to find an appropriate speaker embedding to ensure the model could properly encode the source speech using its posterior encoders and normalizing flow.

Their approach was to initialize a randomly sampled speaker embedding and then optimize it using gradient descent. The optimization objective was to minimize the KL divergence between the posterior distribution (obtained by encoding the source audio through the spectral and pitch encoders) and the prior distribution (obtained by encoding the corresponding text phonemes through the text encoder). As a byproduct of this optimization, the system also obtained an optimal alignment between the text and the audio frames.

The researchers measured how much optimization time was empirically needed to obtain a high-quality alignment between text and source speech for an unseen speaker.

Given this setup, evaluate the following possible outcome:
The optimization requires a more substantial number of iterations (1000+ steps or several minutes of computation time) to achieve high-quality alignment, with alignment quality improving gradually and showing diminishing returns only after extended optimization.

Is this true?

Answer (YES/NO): NO